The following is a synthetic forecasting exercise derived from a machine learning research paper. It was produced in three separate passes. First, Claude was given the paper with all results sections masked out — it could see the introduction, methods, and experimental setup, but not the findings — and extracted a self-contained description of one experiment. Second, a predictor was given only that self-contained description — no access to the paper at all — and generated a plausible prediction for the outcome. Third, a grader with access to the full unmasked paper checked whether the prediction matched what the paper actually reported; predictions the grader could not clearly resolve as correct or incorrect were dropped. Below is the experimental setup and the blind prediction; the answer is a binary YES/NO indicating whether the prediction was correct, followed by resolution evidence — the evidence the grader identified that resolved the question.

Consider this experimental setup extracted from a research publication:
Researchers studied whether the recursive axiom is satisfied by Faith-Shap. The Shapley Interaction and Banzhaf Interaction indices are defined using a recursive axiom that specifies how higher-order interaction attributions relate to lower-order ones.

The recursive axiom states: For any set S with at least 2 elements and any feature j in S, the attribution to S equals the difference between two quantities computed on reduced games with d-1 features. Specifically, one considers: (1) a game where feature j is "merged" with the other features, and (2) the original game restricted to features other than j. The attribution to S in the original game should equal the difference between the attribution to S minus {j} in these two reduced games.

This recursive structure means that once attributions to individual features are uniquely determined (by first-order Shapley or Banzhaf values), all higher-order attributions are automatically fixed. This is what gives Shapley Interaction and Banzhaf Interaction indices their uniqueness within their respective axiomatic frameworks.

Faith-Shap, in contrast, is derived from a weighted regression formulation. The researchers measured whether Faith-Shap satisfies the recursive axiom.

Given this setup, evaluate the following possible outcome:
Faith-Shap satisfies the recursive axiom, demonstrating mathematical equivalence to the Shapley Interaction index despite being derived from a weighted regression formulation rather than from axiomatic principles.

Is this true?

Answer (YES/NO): NO